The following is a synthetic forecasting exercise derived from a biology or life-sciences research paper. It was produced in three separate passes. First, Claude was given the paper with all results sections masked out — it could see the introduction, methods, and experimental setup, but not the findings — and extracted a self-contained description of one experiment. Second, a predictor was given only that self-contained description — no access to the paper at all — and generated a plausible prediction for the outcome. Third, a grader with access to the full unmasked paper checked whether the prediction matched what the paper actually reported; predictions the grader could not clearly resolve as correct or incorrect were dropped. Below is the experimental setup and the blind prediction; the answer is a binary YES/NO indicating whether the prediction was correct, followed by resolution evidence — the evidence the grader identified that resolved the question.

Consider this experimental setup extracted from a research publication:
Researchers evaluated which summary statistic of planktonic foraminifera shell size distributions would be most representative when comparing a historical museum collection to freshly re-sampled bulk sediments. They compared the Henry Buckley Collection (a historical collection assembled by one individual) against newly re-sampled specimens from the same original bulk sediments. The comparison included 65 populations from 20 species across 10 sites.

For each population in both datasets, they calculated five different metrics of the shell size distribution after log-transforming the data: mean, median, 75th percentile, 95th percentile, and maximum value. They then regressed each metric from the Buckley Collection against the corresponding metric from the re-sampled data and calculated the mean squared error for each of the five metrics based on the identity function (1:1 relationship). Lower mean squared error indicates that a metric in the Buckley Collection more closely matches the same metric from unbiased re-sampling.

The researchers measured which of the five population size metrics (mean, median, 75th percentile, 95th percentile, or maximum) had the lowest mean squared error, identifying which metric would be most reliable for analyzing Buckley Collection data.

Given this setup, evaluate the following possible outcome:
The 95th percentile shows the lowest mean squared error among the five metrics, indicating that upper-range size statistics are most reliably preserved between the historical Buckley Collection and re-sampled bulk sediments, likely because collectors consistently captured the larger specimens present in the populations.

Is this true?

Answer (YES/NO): YES